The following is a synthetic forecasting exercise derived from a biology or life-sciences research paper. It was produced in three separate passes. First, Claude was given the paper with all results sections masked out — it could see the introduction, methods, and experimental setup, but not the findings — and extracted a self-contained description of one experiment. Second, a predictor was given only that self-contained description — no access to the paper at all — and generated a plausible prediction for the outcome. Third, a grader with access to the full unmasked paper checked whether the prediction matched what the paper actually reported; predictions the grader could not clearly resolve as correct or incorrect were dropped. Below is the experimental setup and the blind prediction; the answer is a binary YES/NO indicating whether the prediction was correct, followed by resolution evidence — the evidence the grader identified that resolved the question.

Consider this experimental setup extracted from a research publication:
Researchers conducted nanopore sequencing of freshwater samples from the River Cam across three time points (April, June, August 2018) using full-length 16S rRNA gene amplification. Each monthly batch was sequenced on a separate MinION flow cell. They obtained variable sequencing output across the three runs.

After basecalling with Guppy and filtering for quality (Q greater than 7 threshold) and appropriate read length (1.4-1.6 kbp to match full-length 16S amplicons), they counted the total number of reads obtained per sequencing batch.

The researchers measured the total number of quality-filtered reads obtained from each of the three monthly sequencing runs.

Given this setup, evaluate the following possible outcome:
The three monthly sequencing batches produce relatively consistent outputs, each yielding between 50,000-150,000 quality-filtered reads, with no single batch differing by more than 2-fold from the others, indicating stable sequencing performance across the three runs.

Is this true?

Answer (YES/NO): NO